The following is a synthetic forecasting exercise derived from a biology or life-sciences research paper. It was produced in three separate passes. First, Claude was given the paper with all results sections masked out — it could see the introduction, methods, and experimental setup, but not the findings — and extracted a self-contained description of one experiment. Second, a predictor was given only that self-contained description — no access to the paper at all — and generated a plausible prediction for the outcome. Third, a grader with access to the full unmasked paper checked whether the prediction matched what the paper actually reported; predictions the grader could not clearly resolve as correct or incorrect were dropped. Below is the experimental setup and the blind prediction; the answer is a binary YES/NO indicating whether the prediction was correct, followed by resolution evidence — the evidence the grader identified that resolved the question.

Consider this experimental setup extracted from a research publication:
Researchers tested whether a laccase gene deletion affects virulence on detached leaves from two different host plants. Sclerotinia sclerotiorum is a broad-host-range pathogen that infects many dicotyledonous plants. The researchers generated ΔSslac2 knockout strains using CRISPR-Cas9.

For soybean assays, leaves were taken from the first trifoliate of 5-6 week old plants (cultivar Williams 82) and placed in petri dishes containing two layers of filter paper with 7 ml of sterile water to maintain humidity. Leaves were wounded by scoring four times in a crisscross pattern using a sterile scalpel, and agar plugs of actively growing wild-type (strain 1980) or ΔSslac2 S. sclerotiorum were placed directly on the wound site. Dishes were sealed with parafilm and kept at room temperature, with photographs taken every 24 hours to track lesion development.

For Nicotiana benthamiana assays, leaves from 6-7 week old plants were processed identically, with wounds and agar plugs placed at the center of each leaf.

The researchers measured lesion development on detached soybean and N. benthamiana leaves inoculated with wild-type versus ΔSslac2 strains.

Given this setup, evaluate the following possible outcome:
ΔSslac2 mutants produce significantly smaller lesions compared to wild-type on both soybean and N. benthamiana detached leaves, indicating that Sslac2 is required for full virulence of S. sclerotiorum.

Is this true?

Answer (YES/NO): NO